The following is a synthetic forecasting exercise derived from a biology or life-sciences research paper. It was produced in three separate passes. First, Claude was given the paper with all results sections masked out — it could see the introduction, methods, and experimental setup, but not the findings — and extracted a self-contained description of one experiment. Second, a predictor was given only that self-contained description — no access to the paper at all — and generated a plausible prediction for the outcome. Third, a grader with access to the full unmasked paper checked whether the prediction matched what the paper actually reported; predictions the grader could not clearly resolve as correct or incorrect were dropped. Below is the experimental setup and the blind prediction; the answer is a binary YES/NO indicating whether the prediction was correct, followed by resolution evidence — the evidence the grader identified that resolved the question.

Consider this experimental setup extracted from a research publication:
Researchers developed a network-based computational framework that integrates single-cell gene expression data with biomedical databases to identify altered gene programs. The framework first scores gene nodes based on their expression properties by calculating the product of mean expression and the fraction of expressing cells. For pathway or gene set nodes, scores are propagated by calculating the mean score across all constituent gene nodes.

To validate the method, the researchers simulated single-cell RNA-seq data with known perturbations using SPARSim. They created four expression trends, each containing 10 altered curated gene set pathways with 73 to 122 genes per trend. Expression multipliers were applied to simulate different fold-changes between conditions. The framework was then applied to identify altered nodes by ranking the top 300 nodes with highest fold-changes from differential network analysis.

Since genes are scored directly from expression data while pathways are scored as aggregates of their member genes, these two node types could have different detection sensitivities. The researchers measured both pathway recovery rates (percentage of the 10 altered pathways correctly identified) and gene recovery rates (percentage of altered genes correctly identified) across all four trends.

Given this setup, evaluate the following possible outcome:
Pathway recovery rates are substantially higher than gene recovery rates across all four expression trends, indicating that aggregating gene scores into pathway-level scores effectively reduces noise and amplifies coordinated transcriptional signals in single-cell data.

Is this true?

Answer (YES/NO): NO